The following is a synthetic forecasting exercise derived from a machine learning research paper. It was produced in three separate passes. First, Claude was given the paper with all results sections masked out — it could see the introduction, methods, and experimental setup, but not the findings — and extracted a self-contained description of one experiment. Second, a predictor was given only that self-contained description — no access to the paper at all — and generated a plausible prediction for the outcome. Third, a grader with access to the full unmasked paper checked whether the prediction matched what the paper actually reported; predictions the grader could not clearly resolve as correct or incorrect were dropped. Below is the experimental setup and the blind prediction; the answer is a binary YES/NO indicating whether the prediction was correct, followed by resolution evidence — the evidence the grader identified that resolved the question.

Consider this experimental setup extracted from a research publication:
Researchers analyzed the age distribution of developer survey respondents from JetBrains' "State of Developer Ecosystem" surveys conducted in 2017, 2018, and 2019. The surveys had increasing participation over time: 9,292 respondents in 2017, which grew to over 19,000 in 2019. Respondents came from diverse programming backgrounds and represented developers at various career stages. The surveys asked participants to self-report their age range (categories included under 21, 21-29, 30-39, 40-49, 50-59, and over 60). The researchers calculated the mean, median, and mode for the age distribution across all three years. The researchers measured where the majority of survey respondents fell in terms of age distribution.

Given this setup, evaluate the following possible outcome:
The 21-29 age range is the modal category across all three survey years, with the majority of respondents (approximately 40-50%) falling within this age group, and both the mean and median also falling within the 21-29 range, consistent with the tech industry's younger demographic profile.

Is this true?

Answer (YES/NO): NO